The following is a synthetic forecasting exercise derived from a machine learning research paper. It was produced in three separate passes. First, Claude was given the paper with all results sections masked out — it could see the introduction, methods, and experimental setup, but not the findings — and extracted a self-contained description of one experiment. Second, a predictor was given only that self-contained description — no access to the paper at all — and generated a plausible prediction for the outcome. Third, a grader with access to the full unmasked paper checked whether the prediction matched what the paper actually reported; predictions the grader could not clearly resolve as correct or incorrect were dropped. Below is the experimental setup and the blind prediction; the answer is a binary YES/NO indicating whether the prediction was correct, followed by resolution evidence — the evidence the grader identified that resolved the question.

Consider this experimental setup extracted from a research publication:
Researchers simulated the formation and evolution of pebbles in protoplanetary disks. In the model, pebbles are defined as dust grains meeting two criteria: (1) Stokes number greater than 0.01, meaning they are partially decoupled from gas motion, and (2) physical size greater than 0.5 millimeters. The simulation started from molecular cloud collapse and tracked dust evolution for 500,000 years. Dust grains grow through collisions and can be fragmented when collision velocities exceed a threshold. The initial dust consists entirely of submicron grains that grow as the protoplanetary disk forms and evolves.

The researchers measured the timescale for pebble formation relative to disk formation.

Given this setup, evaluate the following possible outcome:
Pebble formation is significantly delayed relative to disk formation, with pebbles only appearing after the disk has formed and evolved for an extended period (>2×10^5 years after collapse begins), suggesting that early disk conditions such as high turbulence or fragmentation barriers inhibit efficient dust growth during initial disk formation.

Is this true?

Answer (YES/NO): NO